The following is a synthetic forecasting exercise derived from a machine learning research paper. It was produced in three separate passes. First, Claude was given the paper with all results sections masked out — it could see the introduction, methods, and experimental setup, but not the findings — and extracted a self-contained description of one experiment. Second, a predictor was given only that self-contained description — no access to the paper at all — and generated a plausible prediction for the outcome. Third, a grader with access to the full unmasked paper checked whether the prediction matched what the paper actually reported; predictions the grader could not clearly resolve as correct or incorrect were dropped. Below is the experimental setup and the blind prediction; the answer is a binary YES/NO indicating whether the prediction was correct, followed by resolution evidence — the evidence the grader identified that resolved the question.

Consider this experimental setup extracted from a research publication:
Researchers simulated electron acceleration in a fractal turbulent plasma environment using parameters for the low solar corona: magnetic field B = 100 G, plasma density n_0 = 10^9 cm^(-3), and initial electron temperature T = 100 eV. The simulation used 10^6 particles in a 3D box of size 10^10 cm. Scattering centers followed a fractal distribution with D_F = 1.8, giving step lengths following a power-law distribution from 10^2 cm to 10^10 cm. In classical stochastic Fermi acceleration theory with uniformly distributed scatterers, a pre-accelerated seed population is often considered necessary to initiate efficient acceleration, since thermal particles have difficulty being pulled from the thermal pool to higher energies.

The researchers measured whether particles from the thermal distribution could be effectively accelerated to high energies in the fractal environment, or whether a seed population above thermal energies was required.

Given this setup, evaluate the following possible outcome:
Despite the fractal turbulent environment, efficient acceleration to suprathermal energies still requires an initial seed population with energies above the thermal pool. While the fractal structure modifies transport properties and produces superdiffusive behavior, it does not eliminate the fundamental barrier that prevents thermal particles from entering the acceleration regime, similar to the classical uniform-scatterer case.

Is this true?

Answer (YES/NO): NO